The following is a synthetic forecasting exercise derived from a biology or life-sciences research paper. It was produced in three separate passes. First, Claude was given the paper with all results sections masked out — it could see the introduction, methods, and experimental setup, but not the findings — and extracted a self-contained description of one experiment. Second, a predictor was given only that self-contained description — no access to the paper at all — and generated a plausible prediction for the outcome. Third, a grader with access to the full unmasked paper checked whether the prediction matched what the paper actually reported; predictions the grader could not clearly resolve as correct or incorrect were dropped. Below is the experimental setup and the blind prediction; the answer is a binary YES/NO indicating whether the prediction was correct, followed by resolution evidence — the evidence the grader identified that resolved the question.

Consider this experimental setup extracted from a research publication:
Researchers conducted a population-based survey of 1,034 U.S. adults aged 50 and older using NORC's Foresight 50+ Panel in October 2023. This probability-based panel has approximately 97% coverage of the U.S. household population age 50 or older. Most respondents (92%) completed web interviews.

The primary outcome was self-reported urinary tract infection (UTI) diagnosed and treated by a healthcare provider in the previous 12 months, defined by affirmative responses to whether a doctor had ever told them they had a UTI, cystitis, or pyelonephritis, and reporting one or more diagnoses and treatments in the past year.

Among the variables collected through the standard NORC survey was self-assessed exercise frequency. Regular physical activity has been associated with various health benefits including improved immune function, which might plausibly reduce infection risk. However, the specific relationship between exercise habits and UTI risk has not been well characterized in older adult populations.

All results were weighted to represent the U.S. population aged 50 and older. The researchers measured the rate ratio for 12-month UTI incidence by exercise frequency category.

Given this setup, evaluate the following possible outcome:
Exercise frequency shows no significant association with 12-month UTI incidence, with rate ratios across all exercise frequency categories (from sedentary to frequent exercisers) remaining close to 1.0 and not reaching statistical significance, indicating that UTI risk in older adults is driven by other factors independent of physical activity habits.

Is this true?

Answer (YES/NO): NO